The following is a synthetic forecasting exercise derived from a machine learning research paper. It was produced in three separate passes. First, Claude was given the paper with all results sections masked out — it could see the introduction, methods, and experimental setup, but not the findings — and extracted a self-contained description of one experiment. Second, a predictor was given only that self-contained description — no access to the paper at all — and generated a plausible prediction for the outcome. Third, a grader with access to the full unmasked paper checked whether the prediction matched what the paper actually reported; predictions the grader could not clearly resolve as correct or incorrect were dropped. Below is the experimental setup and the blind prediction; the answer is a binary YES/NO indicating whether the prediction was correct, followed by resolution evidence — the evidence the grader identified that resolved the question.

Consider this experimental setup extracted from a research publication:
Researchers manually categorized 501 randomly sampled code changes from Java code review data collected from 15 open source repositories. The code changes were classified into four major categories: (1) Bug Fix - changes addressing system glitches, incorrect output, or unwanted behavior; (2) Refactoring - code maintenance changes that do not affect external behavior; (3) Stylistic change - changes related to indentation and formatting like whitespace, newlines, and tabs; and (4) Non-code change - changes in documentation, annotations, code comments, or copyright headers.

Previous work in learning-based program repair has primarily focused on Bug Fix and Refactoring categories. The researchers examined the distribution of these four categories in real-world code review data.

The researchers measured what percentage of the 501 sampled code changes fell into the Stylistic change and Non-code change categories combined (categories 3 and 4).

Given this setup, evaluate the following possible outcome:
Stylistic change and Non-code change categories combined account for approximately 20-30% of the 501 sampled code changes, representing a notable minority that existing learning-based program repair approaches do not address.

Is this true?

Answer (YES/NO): NO